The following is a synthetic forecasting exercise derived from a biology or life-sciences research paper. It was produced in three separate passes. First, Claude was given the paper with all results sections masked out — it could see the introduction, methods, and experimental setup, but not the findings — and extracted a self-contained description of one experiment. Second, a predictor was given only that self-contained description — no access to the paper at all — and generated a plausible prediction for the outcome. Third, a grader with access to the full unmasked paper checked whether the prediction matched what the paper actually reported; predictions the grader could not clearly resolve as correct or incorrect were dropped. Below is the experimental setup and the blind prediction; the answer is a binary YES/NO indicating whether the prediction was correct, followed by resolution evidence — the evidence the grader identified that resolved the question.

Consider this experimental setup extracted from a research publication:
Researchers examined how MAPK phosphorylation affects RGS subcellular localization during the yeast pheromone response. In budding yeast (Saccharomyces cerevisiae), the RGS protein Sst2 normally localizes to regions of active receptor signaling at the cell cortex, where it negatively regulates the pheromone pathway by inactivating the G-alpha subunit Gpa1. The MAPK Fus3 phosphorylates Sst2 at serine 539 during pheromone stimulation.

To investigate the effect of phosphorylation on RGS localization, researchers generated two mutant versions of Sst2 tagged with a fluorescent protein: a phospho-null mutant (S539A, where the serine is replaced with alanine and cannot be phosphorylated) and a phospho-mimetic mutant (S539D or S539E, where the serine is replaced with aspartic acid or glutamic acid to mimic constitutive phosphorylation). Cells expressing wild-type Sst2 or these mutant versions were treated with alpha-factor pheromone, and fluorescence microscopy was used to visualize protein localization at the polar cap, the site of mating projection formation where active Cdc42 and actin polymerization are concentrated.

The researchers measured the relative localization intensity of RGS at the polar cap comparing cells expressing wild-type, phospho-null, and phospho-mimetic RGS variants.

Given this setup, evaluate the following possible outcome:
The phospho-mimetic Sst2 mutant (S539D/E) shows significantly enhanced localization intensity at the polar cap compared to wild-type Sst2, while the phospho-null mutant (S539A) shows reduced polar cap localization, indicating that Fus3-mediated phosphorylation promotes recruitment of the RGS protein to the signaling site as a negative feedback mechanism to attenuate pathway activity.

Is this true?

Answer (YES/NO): NO